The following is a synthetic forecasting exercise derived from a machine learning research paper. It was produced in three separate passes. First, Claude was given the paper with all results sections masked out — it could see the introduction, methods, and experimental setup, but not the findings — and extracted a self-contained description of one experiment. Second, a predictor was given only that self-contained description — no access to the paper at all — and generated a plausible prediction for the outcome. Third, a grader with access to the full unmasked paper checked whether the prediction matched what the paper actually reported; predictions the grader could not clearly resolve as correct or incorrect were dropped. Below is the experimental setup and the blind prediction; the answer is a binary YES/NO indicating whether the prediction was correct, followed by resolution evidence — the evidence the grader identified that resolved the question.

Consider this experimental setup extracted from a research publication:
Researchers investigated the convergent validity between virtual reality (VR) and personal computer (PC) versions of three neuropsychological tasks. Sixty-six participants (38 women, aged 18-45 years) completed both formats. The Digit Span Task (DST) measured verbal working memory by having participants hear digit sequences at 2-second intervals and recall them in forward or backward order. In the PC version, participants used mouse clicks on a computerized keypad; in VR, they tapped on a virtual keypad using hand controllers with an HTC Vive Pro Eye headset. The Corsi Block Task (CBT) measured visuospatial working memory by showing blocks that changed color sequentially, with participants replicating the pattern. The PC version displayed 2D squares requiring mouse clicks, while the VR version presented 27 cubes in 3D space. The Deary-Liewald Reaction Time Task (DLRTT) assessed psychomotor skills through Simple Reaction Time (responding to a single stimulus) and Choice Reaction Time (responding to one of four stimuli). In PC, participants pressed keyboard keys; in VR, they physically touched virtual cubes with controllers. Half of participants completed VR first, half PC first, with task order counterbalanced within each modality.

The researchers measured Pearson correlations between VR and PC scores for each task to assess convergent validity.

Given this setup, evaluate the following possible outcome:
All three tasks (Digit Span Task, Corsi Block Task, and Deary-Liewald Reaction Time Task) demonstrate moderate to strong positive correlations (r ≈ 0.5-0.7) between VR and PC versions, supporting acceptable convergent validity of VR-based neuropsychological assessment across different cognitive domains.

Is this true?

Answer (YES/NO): NO